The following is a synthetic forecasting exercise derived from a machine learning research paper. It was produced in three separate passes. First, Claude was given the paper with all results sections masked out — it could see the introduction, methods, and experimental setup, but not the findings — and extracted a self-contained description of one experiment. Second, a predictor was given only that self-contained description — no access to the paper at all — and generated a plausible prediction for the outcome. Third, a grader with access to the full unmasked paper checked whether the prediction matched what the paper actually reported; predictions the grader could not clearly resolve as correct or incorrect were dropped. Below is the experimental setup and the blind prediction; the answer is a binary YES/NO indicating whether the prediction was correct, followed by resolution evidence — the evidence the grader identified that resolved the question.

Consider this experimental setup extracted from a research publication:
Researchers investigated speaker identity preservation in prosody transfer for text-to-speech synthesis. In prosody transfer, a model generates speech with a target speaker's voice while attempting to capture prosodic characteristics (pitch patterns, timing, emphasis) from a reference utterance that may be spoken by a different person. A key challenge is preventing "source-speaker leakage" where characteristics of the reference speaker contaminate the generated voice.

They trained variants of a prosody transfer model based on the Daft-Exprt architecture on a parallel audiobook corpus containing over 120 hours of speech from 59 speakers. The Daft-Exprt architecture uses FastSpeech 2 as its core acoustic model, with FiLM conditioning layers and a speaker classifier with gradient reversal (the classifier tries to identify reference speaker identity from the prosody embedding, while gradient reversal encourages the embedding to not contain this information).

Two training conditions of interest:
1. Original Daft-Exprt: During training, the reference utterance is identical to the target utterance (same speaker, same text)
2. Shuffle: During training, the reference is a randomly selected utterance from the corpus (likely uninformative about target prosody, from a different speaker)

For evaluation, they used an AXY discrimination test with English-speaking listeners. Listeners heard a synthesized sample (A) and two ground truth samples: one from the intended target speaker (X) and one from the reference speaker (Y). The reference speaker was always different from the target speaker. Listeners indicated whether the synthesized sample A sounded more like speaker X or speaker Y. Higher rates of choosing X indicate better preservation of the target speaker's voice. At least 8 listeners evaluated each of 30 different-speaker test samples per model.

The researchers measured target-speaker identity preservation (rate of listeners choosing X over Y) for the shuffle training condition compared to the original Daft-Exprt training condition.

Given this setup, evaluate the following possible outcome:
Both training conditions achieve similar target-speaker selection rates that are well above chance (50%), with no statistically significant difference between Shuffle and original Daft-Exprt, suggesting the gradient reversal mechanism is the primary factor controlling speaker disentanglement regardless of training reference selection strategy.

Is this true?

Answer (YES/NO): NO